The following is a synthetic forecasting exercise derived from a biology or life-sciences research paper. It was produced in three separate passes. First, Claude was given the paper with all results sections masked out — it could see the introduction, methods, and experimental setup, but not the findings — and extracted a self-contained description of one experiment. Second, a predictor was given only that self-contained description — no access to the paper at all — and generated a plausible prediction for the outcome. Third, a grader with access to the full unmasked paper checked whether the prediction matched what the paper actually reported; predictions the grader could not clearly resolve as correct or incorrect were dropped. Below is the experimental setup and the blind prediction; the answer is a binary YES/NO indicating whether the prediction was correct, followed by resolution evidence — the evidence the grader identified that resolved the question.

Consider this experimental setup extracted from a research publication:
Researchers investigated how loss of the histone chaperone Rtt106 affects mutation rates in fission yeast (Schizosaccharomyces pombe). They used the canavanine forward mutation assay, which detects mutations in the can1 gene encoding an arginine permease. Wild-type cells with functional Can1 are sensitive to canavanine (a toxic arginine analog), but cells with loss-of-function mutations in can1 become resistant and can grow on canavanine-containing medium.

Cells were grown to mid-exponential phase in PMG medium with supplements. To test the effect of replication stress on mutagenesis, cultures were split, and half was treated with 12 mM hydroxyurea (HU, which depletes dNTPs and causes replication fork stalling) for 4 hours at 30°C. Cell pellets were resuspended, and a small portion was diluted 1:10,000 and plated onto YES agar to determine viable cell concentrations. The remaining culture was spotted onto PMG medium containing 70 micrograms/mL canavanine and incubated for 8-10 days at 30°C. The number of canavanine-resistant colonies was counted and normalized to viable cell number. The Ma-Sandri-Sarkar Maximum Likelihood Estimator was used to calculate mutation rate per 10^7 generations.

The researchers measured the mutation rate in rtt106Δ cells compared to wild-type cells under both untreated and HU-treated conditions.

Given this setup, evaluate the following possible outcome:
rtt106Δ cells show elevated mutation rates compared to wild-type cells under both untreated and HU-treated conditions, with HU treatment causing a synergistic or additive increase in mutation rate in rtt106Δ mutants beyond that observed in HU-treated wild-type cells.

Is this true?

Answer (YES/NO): NO